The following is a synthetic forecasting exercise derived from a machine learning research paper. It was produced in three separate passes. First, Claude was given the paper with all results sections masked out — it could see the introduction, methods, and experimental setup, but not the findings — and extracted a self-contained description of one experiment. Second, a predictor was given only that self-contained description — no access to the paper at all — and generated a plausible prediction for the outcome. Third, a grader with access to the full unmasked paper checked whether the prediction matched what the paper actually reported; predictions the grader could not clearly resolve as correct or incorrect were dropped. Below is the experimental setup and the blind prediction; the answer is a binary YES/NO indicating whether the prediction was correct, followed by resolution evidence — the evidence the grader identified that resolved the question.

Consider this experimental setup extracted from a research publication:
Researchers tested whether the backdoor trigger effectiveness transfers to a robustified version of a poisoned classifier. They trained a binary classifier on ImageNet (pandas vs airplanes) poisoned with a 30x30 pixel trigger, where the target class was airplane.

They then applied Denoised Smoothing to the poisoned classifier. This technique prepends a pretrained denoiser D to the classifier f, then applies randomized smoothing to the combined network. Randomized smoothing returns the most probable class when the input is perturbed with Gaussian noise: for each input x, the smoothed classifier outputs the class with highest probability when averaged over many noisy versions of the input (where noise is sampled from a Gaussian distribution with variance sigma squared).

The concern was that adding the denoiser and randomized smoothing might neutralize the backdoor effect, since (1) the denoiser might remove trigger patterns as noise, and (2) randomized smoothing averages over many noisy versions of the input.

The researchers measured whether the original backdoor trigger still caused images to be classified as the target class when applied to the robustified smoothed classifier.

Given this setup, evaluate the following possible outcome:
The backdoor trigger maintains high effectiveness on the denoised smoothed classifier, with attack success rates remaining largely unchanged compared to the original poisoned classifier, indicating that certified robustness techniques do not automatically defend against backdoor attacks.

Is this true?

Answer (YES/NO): YES